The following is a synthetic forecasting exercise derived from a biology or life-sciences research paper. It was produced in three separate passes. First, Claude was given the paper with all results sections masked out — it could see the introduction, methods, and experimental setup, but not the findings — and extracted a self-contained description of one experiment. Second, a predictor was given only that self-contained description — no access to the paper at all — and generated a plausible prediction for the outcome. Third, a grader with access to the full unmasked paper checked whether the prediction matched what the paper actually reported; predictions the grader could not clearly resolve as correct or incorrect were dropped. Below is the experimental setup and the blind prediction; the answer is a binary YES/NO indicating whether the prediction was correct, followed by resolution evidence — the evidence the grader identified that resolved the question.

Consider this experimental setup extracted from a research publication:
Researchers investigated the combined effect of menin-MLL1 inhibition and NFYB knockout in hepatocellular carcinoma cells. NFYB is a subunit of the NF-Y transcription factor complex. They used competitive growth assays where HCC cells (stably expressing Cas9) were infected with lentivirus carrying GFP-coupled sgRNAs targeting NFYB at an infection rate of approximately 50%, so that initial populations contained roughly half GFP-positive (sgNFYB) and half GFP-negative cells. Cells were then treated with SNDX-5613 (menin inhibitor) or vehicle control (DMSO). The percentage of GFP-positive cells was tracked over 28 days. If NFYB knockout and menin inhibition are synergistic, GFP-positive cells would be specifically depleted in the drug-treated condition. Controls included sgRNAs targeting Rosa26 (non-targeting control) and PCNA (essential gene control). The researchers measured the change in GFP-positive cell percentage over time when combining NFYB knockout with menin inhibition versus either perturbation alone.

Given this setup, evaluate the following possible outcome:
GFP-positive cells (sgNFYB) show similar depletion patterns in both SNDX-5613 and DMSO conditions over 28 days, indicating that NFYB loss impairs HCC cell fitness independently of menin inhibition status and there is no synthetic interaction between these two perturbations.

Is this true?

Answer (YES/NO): NO